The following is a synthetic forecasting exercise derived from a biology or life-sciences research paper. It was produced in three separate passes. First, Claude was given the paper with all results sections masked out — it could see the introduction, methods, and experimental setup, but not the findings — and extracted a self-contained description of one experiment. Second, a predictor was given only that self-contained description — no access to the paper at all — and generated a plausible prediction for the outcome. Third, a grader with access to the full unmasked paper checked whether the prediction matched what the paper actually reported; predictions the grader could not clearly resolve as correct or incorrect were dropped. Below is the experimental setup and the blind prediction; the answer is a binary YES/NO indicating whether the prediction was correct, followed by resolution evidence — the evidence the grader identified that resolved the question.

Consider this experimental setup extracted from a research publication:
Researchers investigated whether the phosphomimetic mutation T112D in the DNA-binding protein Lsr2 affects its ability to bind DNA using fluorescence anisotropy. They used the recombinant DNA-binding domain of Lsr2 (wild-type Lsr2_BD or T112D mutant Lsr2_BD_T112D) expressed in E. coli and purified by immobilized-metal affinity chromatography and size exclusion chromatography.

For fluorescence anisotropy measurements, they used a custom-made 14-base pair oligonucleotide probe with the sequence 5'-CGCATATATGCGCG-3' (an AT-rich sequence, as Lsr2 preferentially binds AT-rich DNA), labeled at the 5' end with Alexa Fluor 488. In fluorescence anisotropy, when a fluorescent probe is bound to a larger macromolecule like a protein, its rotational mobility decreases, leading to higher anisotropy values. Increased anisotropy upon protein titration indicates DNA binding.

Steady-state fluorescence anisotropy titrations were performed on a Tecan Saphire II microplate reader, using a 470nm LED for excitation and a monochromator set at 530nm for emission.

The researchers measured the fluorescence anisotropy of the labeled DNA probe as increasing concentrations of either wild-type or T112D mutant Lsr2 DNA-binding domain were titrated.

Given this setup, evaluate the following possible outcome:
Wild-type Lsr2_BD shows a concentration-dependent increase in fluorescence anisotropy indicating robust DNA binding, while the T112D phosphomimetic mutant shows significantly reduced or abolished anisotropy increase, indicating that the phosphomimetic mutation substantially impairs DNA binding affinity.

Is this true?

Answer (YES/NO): YES